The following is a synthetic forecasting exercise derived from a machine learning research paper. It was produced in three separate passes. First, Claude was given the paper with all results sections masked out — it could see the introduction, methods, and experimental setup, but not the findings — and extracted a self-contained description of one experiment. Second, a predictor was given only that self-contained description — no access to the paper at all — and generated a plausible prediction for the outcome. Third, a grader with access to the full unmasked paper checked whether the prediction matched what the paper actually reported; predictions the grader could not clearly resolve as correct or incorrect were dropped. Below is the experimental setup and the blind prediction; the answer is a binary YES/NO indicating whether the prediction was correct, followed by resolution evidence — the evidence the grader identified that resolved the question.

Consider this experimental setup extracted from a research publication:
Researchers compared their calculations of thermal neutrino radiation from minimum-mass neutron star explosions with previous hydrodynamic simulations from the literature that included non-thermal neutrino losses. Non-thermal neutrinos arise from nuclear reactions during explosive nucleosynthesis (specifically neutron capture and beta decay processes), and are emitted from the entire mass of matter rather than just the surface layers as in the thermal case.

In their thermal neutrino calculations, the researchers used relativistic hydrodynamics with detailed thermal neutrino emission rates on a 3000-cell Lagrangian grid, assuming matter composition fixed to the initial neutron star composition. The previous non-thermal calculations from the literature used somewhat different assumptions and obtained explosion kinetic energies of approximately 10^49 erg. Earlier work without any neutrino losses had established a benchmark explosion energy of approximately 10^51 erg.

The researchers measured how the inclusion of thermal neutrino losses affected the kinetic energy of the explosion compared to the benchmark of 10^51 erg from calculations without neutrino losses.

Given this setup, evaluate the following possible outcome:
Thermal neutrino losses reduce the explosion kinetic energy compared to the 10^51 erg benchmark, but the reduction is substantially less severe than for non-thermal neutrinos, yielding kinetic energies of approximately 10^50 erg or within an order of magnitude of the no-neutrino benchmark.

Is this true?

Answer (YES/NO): NO